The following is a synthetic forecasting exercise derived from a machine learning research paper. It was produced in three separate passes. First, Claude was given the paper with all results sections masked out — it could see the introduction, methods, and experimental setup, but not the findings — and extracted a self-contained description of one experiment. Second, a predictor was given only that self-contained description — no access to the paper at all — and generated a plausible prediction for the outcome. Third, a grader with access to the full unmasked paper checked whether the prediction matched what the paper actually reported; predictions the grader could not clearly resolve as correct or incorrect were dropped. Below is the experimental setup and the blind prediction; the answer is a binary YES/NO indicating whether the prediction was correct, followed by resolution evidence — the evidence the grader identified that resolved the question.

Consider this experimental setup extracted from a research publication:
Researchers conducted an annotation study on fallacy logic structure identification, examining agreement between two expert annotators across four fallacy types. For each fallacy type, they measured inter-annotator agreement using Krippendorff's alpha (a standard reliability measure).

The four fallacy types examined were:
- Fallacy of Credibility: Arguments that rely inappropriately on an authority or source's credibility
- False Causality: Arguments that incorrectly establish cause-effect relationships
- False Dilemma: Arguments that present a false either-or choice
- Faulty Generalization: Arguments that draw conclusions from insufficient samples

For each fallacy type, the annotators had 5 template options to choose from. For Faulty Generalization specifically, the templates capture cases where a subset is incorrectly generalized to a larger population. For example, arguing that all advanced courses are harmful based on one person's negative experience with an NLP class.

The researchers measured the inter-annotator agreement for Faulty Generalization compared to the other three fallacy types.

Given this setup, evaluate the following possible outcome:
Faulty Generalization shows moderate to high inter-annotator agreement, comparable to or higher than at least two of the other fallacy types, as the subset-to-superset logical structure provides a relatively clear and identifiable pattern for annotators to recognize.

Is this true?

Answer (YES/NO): NO